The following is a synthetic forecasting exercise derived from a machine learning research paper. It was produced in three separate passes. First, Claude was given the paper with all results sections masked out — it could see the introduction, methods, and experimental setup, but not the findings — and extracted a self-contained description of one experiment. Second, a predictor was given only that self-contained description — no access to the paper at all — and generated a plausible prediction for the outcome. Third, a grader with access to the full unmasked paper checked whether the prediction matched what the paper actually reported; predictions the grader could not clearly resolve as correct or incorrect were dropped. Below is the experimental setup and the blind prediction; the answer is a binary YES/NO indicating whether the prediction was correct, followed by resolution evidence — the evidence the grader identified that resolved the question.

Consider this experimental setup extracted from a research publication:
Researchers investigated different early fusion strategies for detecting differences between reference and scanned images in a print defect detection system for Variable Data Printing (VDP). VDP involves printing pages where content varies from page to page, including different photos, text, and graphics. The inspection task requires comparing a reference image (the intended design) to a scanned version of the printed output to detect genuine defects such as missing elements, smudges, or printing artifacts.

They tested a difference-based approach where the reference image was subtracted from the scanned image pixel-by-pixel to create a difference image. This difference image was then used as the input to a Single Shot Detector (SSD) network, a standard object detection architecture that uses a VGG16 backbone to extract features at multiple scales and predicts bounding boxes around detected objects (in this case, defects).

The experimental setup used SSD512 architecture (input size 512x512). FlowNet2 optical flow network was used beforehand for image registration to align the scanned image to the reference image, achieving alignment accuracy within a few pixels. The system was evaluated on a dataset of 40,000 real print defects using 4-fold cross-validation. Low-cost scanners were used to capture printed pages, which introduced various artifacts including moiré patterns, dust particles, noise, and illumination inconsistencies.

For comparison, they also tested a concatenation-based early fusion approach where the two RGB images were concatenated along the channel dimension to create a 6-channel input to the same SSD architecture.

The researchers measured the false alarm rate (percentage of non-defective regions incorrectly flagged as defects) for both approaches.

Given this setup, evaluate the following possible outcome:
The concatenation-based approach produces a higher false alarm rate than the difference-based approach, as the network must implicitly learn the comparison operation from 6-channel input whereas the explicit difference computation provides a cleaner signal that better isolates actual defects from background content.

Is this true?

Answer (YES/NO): NO